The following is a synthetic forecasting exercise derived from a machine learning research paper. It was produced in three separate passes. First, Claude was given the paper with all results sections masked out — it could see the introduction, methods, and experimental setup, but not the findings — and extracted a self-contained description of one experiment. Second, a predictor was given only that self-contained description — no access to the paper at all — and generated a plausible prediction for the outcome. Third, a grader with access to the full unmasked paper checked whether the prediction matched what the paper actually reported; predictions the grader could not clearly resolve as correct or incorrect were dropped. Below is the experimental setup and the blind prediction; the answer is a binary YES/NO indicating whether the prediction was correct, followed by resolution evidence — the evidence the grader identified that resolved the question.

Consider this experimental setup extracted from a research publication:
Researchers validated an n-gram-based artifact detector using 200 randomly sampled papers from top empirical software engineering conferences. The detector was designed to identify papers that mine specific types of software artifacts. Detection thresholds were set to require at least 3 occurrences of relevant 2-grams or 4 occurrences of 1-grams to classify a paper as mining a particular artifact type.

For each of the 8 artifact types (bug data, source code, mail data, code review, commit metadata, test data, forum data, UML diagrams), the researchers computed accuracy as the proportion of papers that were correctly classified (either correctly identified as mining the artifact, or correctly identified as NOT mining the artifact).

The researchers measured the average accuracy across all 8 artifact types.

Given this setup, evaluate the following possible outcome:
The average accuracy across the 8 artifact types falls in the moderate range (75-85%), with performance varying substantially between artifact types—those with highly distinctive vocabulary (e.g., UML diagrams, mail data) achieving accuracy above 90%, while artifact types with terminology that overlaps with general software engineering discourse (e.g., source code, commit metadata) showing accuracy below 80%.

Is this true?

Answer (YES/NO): NO